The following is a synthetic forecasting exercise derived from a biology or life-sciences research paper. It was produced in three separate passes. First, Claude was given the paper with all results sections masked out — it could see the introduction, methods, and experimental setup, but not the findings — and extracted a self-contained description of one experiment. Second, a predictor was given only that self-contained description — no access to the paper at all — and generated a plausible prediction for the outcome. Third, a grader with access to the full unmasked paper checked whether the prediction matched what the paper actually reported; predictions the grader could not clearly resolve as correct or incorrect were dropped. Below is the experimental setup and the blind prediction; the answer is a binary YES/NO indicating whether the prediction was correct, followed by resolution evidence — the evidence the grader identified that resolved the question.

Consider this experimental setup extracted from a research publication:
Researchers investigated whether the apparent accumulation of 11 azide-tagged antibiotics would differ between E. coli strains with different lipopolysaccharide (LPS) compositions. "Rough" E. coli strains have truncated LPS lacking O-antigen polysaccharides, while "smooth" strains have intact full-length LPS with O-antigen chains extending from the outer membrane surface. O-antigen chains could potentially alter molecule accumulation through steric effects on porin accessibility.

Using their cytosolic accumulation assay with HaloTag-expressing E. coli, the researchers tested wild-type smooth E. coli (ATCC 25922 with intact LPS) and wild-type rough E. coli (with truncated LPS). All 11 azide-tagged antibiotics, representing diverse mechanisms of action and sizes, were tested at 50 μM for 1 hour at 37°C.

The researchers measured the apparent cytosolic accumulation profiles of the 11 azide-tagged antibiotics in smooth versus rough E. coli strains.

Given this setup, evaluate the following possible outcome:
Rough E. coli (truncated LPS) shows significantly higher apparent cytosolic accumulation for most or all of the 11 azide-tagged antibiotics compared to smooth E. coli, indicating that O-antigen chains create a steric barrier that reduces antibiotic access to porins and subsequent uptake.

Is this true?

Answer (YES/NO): NO